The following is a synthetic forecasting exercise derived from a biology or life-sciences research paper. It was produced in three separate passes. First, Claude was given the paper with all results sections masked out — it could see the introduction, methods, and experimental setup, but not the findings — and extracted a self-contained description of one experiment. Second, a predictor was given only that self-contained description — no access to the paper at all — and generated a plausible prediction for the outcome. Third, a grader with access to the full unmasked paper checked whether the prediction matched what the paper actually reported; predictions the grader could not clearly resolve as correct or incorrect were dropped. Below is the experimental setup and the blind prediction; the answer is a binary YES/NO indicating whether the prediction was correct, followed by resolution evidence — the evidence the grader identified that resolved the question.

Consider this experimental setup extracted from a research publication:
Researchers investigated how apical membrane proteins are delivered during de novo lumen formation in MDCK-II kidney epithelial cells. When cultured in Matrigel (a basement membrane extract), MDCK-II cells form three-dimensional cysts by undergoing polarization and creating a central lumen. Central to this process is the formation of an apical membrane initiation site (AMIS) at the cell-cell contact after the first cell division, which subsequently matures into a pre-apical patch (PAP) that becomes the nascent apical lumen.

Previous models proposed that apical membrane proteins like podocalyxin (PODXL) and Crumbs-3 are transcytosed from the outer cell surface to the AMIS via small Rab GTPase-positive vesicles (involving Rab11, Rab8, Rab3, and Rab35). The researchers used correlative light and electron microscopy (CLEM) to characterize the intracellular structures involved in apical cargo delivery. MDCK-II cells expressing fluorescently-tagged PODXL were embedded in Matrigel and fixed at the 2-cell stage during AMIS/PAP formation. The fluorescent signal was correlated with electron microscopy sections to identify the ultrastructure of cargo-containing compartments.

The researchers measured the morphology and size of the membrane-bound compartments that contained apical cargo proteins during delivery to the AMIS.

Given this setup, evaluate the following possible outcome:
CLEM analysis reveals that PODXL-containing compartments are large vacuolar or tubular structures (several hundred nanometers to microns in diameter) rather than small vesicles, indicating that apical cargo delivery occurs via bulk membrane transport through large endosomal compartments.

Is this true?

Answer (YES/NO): YES